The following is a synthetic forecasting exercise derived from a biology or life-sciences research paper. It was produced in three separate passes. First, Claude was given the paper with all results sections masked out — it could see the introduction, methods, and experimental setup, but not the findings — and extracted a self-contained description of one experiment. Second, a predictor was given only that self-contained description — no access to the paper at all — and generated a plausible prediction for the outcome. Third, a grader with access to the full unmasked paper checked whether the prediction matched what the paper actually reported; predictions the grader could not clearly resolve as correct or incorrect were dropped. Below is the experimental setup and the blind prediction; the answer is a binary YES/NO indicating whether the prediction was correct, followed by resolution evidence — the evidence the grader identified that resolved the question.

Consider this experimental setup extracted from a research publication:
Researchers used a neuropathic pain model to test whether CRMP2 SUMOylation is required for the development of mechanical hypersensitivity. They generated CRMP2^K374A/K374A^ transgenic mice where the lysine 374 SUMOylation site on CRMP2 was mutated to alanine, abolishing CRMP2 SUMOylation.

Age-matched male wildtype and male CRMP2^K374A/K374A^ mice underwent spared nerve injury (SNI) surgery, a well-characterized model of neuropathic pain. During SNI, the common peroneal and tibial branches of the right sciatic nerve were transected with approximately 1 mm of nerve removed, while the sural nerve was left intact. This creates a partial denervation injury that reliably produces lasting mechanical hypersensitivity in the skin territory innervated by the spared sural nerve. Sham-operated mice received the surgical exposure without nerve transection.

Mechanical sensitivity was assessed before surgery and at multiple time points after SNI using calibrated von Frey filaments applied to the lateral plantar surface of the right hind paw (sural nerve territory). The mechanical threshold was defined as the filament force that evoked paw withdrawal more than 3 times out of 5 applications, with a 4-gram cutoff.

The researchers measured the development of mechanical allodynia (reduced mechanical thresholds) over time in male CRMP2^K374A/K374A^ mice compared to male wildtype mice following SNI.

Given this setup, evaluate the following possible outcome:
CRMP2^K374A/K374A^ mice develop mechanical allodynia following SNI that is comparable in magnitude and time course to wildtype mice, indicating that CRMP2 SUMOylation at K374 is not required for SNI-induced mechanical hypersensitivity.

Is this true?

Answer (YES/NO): NO